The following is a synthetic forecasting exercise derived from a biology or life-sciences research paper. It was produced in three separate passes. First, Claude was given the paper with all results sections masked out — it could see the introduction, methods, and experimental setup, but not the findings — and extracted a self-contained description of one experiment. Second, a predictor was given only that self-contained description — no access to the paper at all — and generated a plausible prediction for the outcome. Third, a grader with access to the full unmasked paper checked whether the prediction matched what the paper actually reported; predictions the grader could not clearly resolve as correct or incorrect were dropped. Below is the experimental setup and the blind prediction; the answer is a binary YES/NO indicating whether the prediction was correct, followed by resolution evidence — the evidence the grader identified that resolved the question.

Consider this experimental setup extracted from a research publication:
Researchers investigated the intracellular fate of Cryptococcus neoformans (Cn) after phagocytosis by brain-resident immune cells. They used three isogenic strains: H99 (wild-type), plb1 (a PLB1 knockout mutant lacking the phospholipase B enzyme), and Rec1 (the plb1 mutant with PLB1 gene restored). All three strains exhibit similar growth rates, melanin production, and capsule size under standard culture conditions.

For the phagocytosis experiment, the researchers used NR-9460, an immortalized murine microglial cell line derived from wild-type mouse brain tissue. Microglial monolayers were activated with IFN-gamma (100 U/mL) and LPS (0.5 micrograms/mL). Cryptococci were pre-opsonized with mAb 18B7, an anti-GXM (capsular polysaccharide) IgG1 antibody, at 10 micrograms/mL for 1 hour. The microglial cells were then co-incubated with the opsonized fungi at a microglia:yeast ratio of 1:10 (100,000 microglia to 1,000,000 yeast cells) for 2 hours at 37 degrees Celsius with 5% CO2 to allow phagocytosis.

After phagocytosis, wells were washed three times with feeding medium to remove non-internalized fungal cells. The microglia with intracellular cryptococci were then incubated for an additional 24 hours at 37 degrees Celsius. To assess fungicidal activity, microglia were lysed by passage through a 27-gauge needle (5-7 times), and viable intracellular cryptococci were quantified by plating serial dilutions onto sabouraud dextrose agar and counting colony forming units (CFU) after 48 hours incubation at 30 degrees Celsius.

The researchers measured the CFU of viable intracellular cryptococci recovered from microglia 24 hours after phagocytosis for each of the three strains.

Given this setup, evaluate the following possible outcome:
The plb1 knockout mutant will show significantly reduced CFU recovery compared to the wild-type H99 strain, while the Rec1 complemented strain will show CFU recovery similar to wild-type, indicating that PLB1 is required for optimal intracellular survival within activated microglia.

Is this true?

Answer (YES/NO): NO